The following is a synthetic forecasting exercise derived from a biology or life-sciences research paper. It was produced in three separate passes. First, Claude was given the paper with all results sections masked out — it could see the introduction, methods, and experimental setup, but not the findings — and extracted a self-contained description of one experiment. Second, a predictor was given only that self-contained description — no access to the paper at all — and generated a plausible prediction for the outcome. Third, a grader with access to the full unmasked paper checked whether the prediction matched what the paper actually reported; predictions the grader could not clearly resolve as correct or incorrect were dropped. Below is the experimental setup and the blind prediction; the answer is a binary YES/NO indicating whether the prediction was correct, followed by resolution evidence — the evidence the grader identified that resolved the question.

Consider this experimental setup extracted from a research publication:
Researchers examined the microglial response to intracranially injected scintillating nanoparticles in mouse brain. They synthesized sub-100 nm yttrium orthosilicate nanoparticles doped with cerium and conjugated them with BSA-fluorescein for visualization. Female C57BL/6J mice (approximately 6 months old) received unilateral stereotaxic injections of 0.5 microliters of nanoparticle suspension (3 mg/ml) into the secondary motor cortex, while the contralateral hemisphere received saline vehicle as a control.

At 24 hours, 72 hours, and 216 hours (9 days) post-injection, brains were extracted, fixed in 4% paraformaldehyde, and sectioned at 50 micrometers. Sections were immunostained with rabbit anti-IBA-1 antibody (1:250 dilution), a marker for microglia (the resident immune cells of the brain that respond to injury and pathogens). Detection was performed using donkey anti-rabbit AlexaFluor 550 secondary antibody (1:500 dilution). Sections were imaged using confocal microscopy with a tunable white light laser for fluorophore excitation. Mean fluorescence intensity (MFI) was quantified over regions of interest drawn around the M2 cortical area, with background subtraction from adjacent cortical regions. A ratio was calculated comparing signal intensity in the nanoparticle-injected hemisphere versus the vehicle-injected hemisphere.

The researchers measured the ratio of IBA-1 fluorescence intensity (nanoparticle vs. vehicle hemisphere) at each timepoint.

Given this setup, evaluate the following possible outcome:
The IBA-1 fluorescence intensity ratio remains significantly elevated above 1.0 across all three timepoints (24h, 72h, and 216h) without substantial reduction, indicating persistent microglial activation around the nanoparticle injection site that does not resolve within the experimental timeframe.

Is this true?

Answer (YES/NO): NO